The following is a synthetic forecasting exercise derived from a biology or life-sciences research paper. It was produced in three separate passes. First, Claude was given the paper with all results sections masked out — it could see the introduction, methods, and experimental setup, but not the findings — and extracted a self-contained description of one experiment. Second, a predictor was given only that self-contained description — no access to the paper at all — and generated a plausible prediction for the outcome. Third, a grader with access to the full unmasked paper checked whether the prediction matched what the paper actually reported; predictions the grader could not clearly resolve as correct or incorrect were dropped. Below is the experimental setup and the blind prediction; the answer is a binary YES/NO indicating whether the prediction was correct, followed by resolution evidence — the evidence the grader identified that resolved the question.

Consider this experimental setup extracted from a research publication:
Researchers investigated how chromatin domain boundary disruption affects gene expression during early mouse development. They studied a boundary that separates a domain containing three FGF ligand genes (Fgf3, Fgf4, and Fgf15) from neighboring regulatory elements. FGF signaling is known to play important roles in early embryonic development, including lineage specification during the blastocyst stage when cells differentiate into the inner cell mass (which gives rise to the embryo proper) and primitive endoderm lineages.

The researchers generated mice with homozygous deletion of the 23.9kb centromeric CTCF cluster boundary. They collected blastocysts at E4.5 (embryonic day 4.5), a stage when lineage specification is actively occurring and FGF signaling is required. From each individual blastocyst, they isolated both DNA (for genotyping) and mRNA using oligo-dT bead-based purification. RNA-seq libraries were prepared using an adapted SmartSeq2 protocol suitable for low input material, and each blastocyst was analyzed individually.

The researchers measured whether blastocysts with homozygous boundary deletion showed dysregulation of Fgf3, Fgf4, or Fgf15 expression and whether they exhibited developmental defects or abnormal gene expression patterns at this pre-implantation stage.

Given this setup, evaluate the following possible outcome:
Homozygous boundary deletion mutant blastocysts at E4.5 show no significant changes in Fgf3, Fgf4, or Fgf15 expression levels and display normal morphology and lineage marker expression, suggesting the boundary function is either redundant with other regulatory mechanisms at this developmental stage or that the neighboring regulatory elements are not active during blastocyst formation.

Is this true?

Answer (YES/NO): YES